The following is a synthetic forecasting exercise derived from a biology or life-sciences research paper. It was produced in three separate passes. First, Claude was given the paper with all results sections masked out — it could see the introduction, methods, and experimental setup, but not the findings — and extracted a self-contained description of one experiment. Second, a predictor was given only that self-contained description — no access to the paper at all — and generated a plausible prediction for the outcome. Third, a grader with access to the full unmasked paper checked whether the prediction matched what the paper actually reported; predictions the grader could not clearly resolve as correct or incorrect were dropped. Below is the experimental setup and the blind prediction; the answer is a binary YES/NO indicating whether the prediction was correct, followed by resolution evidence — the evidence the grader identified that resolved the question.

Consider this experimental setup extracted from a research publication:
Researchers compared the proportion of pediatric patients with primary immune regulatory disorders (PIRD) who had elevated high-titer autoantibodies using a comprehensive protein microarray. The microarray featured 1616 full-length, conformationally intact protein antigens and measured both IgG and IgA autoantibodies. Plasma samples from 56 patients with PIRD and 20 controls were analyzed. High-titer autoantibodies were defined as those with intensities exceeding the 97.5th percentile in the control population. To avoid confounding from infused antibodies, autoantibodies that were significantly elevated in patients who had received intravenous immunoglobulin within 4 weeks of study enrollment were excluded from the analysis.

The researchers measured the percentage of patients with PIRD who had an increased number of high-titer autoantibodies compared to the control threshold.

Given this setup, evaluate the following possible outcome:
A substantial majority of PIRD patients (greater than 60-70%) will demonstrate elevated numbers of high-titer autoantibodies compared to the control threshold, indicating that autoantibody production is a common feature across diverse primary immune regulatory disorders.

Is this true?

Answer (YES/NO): NO